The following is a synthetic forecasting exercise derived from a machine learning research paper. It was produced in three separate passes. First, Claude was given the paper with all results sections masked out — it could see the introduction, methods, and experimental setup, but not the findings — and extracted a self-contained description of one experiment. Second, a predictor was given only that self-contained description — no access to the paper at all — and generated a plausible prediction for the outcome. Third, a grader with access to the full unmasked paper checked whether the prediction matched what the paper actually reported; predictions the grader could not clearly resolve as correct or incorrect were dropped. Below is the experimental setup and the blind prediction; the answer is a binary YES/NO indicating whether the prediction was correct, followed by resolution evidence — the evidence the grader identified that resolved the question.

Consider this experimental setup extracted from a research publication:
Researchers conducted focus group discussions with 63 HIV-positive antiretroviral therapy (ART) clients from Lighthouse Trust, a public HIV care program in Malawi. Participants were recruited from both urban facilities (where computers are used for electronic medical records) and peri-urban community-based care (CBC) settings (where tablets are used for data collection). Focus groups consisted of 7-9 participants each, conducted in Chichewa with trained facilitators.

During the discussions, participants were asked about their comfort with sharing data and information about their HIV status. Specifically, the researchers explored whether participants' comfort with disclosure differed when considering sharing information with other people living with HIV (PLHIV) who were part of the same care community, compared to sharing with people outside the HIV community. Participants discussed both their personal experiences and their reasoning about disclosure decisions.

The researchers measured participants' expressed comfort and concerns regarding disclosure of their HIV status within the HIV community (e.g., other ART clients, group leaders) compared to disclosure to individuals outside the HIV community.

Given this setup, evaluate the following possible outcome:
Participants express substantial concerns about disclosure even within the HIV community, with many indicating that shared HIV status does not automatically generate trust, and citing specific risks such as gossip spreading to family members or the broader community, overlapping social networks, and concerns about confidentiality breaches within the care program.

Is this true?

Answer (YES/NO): NO